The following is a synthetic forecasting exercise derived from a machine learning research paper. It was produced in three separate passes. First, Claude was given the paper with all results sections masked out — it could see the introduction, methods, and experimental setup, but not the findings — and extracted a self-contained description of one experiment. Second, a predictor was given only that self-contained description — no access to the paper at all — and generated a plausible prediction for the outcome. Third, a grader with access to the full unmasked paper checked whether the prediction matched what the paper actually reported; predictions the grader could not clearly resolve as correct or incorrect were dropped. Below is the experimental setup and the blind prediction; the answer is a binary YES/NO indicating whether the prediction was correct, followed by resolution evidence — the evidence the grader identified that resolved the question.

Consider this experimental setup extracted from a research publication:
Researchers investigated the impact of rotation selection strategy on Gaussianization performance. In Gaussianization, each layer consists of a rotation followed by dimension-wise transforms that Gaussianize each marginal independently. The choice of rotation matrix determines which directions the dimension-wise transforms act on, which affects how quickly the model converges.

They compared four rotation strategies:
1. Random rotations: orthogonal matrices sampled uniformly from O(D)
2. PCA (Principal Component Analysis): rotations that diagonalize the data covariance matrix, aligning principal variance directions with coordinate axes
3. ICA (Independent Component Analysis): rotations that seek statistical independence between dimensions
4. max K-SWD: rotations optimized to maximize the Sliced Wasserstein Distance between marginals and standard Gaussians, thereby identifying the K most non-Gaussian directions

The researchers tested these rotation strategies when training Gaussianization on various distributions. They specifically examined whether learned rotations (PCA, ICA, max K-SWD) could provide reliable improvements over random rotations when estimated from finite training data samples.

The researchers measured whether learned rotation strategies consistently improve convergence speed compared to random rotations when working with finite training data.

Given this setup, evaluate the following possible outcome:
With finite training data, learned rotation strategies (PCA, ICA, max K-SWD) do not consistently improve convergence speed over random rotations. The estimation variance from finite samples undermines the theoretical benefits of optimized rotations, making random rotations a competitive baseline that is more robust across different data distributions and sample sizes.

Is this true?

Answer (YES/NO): YES